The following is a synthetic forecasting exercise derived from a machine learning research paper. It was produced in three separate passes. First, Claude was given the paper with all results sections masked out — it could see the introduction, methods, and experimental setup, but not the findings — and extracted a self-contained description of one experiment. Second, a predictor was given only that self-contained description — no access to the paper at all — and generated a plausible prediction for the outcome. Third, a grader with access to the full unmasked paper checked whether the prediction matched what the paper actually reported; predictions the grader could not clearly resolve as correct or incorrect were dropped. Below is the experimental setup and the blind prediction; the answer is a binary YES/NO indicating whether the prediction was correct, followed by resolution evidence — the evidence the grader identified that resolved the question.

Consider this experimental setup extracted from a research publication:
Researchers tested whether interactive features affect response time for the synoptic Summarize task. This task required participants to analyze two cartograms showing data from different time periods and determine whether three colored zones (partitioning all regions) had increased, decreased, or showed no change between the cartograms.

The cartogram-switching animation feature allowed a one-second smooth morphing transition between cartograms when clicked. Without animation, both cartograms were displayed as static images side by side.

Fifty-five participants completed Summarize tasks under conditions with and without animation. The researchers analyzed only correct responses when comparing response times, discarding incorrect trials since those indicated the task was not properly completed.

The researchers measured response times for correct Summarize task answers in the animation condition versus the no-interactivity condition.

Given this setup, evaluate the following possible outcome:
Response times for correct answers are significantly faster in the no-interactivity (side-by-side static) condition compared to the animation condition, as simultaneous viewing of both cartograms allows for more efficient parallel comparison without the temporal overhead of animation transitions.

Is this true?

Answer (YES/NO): NO